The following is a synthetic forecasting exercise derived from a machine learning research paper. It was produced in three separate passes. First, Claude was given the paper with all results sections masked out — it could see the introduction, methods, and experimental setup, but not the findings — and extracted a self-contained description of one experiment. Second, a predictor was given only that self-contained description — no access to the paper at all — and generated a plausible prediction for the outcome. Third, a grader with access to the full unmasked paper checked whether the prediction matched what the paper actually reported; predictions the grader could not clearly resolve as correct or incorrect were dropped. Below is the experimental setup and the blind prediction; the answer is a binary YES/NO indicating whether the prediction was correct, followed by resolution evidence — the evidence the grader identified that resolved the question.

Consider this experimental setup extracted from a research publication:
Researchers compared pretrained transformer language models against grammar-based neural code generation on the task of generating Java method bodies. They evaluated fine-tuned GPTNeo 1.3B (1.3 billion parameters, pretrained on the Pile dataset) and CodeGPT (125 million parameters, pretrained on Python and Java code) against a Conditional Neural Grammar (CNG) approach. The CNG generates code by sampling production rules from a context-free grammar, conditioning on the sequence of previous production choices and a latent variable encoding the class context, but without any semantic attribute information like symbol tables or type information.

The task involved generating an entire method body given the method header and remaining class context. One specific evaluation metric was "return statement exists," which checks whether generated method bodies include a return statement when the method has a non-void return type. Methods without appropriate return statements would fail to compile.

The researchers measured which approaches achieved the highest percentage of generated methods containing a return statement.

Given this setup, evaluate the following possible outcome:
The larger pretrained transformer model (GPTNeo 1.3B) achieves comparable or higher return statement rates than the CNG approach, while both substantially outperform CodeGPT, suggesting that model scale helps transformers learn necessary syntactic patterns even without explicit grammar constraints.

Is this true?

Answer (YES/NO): NO